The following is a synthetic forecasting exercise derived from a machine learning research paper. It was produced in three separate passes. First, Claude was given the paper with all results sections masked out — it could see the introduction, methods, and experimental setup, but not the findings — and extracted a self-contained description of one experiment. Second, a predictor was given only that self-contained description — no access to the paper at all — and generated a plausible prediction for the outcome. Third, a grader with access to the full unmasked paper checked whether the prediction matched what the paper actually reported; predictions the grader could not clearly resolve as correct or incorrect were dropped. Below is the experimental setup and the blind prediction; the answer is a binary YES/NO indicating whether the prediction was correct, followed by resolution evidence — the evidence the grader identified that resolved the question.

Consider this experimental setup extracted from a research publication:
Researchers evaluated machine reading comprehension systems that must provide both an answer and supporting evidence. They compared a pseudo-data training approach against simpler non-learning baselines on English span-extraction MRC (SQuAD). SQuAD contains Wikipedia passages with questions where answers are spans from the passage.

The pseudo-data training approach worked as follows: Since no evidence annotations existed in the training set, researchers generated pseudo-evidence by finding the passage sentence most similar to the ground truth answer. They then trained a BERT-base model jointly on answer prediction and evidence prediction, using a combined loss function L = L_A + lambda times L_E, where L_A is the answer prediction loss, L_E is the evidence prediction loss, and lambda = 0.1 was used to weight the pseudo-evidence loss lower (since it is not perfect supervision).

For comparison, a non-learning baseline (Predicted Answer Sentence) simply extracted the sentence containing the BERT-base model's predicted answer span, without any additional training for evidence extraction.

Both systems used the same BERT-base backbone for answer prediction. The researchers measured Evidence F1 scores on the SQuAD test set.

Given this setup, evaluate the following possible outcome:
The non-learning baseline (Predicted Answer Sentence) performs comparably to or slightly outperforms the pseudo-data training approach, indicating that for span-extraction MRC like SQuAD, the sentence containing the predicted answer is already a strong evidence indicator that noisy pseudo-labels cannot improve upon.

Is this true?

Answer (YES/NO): NO